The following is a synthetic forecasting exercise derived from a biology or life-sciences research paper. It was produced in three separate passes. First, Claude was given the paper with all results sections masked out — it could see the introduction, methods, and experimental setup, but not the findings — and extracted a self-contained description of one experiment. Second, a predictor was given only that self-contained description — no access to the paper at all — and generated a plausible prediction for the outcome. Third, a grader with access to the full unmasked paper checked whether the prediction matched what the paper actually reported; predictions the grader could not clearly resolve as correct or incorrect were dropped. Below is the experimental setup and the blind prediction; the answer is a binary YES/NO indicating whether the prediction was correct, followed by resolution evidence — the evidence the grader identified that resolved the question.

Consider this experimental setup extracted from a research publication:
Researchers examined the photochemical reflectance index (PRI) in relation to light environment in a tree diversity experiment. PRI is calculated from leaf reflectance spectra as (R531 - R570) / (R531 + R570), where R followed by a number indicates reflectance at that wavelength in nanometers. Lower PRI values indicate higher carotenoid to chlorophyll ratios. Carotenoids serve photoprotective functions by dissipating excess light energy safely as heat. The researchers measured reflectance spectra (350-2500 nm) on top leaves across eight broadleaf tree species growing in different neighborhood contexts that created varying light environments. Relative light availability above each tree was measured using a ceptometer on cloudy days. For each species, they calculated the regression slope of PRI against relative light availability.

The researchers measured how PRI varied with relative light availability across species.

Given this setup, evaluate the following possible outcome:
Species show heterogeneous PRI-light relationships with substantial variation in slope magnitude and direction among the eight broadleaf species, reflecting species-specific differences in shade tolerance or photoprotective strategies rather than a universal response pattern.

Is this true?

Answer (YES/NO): NO